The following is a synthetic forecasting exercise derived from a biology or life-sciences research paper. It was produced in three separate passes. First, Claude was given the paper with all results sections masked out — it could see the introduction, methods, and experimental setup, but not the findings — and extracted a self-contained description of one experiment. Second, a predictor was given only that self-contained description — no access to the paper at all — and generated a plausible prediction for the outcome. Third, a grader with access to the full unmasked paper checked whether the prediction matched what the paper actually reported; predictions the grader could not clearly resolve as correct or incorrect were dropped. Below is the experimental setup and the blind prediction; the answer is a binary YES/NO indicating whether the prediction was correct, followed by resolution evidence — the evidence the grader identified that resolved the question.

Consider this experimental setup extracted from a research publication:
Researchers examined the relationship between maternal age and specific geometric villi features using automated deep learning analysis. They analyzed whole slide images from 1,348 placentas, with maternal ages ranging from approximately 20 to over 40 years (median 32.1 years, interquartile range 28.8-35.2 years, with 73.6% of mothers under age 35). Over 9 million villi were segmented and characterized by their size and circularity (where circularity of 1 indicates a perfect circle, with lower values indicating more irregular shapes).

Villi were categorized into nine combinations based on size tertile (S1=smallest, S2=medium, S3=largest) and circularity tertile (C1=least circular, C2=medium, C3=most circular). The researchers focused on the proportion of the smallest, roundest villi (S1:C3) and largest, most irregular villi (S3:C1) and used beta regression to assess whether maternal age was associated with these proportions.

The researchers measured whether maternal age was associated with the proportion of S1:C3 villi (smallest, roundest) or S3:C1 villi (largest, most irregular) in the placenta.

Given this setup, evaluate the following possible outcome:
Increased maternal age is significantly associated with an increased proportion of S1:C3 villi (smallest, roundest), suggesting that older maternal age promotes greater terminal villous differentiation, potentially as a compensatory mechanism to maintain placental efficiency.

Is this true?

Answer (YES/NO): NO